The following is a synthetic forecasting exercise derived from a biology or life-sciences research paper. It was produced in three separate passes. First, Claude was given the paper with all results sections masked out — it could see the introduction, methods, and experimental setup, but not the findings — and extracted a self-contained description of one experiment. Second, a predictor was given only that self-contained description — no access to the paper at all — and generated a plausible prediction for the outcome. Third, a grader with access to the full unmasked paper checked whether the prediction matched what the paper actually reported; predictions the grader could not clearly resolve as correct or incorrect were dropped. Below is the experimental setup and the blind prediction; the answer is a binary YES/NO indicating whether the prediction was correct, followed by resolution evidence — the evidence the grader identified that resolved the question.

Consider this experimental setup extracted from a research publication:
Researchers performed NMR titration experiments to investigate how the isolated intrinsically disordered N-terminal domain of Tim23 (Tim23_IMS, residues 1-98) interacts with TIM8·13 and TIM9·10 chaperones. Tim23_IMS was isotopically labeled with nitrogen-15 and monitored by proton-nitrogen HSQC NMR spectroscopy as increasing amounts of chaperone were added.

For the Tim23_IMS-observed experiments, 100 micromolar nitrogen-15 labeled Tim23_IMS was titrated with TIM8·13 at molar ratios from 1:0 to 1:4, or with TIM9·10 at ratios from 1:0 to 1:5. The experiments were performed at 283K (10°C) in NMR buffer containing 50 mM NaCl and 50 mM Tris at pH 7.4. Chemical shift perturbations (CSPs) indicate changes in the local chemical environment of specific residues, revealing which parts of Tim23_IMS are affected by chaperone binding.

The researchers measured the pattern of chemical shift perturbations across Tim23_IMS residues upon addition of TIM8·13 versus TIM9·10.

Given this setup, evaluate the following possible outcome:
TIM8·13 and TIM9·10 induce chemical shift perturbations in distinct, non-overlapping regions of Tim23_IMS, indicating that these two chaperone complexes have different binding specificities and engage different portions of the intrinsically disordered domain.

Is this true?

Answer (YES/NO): NO